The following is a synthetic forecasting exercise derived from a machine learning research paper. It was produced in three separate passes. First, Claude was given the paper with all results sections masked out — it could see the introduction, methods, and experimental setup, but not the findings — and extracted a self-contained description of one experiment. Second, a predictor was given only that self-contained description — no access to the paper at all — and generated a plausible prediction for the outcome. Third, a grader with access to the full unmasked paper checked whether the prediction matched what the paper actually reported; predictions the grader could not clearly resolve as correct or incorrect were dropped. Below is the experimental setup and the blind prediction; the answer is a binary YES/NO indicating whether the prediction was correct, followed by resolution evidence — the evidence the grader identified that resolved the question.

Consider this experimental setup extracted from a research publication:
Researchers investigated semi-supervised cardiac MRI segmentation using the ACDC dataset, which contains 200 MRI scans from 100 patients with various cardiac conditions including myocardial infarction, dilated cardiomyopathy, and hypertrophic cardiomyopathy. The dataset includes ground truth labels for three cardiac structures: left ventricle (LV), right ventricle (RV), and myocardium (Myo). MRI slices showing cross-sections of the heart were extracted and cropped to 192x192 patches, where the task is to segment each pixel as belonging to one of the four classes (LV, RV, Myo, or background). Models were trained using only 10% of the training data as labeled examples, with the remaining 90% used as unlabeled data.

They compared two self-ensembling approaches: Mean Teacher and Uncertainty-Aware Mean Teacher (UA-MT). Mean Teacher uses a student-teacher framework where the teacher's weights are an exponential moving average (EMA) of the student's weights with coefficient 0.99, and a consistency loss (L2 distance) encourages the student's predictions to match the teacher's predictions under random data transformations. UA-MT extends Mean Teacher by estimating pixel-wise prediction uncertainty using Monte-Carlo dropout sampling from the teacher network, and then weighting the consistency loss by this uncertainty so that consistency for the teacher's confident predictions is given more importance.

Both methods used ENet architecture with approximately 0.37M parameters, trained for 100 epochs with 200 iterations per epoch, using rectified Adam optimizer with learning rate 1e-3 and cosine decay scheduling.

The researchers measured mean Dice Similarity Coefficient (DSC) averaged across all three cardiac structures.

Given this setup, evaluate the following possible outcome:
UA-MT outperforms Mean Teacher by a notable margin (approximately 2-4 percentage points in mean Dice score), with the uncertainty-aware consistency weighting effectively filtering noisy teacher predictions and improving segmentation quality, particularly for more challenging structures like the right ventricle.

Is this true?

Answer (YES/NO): NO